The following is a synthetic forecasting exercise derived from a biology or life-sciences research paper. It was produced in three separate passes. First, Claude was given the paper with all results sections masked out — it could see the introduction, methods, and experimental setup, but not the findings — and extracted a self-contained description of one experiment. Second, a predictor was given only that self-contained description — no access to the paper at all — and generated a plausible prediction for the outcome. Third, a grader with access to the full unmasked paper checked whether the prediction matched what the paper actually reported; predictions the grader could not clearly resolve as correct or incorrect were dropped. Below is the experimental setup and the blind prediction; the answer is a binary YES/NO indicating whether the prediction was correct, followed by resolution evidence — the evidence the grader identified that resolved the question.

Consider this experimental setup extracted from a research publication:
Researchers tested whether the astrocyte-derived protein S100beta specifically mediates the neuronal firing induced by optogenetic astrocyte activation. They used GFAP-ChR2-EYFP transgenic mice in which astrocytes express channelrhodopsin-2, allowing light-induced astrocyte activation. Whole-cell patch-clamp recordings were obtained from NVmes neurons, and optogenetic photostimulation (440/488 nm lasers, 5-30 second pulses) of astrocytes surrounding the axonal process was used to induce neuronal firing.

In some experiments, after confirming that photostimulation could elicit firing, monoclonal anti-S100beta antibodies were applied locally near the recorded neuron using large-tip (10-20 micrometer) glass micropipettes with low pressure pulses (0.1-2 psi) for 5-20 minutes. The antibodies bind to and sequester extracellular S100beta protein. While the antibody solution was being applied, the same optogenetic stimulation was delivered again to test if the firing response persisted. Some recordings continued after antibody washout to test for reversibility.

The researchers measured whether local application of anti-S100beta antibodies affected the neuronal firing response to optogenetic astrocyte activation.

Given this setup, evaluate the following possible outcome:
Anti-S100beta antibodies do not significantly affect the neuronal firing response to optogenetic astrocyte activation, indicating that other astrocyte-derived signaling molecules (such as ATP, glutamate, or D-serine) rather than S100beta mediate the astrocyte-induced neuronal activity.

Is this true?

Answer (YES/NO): NO